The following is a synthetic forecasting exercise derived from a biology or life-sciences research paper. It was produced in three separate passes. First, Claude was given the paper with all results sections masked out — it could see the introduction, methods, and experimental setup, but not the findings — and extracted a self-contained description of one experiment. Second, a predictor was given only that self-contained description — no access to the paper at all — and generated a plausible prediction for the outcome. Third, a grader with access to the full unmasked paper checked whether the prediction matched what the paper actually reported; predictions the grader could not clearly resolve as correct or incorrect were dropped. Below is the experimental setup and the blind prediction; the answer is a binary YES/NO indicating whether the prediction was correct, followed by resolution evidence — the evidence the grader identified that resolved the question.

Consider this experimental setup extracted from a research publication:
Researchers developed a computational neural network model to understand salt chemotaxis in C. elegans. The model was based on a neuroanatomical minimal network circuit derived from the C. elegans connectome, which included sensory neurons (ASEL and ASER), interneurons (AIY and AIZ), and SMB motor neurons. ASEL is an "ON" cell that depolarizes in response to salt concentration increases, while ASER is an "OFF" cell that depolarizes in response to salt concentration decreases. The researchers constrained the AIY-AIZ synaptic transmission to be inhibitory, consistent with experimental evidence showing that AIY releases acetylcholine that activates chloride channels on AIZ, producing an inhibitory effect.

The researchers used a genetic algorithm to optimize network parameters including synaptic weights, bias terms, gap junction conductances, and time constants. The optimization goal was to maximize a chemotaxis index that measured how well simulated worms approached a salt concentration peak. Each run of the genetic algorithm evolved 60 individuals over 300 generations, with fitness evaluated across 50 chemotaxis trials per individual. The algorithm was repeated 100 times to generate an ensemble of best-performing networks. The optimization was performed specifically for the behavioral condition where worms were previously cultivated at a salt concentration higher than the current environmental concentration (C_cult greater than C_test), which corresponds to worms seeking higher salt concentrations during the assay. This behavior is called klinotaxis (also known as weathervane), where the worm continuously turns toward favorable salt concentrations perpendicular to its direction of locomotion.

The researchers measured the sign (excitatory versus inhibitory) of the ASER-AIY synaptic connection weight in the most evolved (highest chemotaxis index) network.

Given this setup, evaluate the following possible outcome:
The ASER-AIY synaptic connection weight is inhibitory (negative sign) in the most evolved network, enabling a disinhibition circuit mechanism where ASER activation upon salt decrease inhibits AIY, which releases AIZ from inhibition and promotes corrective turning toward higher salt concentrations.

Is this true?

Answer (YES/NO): YES